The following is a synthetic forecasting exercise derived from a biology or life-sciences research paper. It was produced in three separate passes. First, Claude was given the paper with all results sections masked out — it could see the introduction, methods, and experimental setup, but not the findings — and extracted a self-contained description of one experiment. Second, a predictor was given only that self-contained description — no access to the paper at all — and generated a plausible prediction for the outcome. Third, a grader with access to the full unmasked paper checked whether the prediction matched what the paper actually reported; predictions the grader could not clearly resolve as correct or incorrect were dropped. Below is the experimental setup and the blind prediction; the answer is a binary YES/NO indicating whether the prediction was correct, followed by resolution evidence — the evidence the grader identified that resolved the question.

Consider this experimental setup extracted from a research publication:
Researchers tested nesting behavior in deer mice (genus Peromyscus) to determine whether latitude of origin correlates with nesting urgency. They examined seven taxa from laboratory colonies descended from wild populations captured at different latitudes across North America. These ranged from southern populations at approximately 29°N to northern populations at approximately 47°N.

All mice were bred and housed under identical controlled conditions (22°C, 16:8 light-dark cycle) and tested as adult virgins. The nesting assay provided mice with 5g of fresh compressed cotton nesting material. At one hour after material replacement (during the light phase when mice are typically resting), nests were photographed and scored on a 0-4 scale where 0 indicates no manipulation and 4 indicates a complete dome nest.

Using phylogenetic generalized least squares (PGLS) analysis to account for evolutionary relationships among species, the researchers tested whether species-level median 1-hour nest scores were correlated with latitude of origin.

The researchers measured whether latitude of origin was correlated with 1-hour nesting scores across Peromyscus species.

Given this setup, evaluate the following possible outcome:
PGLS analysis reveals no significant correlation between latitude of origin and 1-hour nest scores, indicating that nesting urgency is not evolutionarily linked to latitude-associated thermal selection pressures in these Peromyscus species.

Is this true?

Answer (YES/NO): YES